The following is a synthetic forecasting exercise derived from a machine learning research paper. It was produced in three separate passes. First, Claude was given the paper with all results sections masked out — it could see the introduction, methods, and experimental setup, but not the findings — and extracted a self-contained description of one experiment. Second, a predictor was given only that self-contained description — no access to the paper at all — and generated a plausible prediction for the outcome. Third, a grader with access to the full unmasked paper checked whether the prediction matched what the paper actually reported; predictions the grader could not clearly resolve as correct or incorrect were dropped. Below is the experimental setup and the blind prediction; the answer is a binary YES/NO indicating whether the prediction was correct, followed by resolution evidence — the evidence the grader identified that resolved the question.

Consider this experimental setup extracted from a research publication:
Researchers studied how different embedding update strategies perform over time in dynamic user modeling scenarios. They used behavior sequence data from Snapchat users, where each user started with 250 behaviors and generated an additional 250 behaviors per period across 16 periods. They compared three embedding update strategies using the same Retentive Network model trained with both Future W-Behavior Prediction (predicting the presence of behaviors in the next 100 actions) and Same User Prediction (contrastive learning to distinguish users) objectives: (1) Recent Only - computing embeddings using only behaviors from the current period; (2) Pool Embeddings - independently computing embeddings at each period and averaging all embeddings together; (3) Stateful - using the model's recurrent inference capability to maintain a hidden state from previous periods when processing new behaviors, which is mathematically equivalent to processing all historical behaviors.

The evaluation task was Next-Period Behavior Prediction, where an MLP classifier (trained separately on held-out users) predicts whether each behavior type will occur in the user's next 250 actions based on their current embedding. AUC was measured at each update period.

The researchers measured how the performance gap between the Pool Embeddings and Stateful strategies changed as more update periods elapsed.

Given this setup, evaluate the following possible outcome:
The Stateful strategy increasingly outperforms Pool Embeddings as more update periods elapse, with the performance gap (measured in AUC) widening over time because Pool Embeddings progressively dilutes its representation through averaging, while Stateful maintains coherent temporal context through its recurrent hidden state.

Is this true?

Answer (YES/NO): YES